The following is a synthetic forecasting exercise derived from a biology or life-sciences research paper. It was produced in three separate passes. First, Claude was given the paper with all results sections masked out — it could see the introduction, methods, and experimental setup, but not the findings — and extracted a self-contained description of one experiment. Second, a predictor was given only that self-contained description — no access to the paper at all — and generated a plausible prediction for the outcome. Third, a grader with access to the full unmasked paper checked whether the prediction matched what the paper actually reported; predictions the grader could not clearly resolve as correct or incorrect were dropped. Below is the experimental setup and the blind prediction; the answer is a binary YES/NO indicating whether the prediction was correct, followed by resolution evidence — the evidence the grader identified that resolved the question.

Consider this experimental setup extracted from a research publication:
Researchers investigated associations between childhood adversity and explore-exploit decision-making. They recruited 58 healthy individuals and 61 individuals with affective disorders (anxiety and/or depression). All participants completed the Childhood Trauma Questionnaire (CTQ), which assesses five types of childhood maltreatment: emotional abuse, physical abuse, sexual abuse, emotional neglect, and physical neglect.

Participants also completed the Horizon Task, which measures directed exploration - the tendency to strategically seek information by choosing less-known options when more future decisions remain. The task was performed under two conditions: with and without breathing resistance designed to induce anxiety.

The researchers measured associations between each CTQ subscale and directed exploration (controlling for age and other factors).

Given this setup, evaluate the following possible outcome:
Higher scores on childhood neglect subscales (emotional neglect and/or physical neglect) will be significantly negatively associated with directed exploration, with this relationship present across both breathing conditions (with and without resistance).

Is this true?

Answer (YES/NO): NO